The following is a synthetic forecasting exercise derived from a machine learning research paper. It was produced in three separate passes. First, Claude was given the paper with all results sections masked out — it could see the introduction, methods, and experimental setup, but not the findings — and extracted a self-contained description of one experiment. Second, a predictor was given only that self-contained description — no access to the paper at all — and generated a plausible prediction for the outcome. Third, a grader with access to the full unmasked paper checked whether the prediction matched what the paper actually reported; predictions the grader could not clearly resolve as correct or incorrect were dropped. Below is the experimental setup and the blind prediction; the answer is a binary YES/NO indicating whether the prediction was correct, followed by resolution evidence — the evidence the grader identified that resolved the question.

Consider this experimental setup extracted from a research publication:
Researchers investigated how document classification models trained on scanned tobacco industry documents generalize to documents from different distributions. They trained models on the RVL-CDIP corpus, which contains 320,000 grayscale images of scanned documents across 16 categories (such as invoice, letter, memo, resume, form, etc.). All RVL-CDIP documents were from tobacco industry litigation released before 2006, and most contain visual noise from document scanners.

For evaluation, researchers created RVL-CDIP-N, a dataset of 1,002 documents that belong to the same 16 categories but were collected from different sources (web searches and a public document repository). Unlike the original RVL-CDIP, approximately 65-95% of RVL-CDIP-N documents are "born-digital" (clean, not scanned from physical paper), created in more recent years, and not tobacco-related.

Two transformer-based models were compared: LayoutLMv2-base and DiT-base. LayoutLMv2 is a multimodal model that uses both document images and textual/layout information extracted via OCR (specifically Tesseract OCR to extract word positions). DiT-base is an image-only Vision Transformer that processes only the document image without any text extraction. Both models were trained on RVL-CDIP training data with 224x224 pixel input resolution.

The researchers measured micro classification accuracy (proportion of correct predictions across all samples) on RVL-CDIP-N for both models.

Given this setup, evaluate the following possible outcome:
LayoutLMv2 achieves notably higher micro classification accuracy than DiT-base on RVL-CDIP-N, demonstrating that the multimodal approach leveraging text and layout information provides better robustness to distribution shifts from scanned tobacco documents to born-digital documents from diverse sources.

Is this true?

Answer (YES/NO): NO